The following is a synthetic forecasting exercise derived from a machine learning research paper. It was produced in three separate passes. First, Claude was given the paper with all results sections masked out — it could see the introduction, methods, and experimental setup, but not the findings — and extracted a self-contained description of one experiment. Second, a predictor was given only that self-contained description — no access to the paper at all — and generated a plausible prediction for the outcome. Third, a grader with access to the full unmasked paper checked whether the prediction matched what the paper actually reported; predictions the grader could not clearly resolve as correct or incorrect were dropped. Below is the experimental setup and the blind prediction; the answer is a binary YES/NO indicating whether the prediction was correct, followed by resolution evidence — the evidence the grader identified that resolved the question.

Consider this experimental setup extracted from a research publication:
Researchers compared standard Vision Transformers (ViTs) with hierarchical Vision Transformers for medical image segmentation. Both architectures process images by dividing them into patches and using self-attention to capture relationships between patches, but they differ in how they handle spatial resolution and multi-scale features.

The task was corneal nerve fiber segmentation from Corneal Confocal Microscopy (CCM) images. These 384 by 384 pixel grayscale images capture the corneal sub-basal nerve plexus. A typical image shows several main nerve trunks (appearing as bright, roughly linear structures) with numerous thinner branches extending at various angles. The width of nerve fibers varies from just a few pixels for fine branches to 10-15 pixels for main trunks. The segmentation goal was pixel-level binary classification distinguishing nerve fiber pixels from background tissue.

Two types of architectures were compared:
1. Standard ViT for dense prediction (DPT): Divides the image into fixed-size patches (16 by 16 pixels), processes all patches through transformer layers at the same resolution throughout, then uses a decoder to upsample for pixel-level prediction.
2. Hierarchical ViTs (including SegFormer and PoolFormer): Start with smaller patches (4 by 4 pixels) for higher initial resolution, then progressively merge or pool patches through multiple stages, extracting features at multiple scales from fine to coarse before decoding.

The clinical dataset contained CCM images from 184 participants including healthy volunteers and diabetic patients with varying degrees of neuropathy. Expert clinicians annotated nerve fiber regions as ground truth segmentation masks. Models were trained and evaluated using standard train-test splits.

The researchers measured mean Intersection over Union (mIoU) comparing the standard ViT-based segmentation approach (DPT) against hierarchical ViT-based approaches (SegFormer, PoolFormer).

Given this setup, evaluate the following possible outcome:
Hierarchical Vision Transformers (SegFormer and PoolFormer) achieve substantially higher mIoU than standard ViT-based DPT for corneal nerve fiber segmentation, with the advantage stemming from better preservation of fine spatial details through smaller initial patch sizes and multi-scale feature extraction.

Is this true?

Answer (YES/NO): NO